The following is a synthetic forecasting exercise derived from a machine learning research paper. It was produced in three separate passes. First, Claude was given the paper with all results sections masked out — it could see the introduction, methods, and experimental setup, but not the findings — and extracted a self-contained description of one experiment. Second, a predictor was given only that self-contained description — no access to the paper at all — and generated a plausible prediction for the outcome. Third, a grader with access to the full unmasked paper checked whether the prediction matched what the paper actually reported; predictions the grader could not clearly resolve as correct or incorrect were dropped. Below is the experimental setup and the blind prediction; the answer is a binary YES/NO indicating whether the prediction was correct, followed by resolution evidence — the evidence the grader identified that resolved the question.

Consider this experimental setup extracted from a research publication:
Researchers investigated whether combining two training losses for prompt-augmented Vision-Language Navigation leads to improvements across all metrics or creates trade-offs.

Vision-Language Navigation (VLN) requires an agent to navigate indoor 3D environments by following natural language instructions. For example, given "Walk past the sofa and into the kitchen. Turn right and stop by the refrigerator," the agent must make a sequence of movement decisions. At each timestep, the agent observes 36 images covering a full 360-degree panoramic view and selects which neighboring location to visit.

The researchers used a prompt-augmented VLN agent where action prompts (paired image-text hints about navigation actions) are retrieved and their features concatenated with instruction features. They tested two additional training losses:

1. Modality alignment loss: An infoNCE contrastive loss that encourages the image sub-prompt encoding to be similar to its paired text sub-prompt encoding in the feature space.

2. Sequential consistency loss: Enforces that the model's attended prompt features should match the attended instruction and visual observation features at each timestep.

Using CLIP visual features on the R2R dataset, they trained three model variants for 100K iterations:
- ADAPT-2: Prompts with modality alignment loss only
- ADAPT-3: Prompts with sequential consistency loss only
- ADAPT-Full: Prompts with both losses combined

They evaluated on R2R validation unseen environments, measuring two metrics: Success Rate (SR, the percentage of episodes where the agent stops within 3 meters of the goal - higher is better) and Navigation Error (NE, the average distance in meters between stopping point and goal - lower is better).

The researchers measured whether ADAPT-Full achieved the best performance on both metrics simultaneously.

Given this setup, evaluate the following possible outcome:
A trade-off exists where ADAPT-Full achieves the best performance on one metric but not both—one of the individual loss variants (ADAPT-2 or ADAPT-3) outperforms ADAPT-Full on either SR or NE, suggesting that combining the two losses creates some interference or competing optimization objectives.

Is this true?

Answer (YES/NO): YES